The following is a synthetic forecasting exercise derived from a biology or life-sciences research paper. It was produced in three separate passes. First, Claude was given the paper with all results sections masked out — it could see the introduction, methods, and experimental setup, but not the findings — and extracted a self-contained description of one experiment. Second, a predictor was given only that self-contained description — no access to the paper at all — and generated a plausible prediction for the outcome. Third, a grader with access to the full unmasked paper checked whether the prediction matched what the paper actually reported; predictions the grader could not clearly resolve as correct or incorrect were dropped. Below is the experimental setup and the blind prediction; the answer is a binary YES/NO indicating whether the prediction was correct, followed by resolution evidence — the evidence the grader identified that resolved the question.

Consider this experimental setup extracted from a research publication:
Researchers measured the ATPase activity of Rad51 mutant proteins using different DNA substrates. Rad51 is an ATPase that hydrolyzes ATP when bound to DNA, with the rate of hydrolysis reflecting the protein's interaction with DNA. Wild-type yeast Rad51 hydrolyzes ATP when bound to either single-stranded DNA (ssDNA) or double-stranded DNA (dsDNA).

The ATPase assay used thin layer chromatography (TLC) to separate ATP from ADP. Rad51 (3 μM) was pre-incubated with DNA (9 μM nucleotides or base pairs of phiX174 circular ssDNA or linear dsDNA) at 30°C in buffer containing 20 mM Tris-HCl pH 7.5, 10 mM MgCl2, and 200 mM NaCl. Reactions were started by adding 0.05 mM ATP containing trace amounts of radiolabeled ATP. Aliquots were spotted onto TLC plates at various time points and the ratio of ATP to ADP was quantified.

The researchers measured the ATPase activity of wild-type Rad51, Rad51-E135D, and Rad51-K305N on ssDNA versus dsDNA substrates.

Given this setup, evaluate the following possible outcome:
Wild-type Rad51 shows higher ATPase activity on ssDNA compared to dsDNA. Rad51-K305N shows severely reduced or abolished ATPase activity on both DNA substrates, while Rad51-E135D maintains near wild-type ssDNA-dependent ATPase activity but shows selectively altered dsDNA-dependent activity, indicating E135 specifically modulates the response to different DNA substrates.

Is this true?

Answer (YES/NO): NO